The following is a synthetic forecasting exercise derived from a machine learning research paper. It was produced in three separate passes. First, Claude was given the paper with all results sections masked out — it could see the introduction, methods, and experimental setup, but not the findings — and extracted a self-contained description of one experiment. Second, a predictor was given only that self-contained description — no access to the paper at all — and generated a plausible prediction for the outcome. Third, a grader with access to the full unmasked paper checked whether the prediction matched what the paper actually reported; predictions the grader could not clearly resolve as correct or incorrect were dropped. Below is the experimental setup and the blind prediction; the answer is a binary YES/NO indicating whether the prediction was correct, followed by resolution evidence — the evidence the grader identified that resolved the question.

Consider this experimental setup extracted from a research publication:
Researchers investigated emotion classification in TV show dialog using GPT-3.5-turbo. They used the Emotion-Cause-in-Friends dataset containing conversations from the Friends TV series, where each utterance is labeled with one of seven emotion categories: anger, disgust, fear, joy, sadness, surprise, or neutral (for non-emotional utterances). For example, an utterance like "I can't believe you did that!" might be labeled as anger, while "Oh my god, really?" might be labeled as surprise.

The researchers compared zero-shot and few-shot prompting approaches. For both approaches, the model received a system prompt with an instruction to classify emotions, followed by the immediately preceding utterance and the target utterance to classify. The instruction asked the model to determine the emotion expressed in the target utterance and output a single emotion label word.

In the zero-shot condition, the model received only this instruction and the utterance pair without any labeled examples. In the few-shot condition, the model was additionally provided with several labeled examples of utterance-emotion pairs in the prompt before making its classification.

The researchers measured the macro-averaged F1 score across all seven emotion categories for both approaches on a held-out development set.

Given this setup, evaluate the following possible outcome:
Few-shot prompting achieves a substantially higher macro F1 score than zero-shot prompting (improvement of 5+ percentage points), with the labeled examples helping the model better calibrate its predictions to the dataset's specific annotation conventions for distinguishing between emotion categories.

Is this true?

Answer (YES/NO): NO